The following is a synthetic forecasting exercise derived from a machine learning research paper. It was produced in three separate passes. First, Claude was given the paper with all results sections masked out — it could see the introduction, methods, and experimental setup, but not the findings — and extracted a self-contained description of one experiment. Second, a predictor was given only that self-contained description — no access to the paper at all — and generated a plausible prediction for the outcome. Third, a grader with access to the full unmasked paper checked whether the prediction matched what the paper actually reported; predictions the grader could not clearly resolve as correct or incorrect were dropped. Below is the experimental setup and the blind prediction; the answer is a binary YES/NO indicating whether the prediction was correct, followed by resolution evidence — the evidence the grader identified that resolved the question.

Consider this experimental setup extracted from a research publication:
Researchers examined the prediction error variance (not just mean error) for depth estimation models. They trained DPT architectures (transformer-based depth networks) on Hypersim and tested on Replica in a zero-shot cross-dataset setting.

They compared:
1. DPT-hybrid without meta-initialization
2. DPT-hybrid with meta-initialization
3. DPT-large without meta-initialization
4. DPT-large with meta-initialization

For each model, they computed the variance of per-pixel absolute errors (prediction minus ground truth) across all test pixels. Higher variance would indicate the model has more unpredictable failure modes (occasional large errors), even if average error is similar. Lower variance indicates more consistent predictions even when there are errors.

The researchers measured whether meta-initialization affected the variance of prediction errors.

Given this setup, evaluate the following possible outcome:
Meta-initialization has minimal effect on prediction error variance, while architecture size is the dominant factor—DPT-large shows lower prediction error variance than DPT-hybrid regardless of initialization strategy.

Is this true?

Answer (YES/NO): NO